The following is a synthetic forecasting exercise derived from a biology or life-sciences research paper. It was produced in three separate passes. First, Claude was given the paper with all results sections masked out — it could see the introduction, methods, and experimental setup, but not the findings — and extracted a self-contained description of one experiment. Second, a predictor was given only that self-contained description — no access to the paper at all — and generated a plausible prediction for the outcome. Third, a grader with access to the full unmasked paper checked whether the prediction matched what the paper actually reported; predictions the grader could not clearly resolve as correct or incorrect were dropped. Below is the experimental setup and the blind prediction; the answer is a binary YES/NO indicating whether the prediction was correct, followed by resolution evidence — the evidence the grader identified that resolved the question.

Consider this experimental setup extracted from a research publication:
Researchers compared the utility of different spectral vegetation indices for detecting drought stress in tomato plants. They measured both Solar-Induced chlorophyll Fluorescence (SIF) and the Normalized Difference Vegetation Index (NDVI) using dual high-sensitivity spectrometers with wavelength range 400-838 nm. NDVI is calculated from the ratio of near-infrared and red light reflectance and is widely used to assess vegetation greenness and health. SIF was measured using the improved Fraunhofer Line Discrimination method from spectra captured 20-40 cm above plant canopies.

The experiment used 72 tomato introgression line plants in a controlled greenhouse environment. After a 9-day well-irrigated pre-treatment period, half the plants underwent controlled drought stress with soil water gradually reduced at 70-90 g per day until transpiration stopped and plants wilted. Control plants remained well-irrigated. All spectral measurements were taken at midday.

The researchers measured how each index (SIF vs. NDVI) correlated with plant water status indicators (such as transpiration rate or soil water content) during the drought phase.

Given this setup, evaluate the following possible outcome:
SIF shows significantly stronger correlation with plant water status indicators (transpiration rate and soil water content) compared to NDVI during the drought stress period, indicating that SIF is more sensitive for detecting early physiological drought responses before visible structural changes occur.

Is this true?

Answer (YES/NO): NO